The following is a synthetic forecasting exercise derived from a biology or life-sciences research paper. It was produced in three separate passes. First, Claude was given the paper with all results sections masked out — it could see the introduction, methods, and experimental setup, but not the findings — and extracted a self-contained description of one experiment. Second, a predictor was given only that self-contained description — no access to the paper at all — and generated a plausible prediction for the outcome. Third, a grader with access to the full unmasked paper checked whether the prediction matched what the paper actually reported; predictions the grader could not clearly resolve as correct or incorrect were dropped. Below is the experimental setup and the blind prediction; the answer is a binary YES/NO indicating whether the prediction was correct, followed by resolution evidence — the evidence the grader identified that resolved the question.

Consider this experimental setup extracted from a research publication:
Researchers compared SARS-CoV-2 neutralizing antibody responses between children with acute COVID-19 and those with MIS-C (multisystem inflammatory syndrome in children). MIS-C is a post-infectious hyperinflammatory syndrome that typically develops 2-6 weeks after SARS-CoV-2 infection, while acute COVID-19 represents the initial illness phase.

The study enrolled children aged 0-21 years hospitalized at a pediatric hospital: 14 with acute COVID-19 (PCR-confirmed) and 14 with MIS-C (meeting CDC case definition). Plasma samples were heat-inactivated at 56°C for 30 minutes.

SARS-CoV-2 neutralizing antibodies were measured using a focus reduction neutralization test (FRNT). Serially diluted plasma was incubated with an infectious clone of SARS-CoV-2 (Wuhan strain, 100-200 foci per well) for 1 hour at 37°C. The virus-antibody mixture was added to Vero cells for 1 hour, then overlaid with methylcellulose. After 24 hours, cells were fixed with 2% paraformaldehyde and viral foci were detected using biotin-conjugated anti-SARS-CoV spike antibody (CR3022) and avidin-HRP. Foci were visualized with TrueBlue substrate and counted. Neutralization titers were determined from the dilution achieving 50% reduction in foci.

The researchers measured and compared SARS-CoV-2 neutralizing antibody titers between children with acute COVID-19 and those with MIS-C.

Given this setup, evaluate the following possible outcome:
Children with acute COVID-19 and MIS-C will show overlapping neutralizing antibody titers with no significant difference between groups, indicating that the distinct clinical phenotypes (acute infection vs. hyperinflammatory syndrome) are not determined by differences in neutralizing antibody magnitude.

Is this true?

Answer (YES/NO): NO